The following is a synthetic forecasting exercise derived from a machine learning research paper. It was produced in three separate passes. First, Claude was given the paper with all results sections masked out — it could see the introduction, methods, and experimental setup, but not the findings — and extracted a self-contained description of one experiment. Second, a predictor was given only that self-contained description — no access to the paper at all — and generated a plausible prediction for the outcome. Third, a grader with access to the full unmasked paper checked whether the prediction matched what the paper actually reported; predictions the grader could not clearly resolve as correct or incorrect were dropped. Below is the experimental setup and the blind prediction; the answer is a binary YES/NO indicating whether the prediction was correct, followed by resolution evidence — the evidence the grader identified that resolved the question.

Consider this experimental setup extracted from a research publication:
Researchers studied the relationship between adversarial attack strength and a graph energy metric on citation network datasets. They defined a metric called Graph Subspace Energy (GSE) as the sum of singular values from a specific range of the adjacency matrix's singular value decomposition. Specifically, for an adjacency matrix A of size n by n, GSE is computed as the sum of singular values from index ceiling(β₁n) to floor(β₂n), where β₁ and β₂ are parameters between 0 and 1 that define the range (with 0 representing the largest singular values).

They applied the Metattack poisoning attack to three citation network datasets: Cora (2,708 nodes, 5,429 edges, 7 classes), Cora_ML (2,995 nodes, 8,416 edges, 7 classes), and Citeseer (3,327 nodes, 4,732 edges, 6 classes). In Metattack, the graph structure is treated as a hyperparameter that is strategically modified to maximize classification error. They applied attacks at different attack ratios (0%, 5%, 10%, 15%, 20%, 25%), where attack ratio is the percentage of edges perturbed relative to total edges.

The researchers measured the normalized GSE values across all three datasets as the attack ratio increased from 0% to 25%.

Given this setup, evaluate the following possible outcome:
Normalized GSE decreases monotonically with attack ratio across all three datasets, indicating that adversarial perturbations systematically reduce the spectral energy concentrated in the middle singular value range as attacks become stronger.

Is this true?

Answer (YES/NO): NO